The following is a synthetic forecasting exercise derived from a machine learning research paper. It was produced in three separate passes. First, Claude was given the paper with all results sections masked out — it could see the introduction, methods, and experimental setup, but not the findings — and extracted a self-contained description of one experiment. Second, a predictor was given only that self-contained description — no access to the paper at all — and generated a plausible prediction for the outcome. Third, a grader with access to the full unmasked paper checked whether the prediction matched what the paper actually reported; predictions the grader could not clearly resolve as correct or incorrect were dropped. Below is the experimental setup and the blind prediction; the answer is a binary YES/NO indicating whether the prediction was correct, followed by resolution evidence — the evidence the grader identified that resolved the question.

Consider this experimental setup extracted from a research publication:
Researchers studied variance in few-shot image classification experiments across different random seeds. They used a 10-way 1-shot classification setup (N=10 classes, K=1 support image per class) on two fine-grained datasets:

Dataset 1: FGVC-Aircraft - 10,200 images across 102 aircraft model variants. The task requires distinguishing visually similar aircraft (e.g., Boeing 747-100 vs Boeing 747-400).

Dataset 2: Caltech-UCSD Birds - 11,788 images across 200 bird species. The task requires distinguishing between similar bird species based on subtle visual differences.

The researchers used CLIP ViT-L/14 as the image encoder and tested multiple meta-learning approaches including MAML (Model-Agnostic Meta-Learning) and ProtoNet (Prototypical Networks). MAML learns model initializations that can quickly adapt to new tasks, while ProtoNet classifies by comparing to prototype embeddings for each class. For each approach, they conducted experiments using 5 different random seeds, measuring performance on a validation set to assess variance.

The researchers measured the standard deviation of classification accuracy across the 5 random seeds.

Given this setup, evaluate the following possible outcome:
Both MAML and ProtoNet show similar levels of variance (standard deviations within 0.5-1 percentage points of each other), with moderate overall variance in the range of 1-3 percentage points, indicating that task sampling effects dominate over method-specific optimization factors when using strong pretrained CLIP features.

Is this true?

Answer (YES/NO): NO